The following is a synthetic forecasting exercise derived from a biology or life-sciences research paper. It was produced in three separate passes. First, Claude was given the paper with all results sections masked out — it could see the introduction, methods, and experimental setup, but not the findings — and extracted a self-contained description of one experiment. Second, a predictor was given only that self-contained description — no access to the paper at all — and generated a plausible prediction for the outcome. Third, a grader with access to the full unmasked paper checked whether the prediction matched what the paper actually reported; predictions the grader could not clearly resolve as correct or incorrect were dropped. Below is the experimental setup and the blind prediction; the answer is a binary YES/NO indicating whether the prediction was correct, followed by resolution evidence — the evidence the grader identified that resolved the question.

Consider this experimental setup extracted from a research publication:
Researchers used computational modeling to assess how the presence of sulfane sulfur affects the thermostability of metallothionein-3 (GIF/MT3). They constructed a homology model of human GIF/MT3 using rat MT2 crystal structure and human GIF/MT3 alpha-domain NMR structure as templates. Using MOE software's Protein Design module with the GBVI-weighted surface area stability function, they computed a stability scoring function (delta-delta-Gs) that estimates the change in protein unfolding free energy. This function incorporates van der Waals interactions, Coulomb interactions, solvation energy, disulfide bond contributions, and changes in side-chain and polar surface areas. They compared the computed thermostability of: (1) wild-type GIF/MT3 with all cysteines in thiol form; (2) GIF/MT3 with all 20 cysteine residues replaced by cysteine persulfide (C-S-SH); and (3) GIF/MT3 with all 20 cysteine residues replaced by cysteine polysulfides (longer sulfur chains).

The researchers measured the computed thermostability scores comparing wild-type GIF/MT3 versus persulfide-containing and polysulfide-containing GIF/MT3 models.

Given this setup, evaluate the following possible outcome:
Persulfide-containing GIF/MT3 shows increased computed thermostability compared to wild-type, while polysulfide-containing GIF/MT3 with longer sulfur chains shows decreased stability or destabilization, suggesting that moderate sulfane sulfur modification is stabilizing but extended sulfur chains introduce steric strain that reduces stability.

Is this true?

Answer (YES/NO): YES